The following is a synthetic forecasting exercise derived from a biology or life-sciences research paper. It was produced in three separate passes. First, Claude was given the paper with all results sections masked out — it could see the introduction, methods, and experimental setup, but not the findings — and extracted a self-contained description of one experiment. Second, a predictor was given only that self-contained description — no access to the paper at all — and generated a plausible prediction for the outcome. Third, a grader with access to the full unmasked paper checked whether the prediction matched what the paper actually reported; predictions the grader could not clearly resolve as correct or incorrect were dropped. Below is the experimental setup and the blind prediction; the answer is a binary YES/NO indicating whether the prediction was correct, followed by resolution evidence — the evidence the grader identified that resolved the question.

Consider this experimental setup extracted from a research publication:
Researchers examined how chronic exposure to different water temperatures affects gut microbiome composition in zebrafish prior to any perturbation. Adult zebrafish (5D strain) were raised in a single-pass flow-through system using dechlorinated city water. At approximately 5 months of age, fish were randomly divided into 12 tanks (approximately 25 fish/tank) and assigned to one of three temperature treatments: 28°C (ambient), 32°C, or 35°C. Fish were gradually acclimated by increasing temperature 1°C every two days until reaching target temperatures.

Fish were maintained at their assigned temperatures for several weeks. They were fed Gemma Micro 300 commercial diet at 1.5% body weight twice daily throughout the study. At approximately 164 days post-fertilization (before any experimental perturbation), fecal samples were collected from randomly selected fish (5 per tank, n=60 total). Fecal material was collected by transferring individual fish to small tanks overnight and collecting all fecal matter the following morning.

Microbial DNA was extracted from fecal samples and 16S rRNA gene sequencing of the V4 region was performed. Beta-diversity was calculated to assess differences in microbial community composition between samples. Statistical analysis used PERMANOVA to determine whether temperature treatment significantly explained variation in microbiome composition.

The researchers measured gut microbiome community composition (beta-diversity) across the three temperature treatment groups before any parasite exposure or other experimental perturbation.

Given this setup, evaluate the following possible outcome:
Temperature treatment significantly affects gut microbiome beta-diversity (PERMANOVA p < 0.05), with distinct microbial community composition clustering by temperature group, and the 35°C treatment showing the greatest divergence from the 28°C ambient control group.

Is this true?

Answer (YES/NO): NO